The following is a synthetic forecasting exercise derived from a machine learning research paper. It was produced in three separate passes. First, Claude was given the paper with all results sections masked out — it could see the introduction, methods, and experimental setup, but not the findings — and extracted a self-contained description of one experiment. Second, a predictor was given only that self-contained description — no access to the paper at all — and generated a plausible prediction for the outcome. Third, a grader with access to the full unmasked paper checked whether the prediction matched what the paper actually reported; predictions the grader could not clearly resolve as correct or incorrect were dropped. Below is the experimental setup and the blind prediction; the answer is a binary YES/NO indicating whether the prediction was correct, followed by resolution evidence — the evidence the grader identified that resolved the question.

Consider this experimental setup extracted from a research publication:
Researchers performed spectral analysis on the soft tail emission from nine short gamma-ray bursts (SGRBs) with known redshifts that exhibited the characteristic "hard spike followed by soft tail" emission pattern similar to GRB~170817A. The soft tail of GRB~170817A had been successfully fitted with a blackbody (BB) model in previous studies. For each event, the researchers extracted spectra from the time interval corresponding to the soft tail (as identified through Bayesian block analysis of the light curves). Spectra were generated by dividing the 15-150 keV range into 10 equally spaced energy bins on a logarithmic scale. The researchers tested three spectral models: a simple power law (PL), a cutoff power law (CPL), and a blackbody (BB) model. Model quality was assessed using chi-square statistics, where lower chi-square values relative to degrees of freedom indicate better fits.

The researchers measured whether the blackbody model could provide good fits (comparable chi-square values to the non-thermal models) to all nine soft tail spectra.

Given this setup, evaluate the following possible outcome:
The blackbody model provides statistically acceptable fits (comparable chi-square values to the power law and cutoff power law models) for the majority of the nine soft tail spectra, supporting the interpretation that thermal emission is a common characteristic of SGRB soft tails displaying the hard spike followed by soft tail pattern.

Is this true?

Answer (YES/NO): NO